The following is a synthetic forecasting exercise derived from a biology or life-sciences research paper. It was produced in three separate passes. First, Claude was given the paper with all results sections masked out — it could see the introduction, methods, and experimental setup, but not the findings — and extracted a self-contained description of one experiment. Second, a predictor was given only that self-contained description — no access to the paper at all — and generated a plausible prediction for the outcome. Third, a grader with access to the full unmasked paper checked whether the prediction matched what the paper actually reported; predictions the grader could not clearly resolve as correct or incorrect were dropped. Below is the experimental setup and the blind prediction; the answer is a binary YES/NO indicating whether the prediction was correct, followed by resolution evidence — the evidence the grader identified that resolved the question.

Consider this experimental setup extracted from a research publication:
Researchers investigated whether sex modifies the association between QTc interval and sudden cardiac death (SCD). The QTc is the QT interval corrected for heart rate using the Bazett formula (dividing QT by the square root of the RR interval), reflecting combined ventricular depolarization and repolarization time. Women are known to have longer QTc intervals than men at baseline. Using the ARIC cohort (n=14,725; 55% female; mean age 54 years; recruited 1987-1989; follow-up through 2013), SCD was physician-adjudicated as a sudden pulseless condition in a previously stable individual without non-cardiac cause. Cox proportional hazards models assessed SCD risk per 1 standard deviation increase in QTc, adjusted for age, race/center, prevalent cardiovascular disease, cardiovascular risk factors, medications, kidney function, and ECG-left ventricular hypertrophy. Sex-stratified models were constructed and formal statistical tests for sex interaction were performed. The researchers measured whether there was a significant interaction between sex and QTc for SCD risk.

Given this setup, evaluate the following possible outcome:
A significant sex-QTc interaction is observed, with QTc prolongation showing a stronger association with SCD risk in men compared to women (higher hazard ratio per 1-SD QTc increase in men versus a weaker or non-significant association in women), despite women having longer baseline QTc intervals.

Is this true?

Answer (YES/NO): NO